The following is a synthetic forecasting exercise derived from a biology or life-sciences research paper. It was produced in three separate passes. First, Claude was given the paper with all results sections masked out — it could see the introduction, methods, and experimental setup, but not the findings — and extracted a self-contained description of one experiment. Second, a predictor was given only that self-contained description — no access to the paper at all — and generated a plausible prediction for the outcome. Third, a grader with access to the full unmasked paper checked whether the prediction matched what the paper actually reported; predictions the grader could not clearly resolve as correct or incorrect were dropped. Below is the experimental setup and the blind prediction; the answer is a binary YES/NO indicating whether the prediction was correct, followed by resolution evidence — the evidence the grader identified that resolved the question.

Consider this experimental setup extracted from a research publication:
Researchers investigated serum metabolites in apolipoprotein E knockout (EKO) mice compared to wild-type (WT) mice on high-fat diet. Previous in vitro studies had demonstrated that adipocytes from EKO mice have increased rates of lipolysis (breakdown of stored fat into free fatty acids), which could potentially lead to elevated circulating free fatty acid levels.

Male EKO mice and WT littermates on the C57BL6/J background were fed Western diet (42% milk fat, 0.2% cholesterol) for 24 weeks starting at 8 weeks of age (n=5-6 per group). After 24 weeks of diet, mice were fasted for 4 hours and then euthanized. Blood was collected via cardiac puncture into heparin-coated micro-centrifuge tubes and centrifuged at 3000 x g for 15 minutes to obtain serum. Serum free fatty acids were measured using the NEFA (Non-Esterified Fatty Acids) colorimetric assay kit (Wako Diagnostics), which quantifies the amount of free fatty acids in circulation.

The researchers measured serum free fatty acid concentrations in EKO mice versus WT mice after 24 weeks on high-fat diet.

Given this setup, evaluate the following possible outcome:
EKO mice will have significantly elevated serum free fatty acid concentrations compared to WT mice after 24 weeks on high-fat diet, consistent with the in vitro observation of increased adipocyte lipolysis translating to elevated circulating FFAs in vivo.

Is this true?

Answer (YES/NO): YES